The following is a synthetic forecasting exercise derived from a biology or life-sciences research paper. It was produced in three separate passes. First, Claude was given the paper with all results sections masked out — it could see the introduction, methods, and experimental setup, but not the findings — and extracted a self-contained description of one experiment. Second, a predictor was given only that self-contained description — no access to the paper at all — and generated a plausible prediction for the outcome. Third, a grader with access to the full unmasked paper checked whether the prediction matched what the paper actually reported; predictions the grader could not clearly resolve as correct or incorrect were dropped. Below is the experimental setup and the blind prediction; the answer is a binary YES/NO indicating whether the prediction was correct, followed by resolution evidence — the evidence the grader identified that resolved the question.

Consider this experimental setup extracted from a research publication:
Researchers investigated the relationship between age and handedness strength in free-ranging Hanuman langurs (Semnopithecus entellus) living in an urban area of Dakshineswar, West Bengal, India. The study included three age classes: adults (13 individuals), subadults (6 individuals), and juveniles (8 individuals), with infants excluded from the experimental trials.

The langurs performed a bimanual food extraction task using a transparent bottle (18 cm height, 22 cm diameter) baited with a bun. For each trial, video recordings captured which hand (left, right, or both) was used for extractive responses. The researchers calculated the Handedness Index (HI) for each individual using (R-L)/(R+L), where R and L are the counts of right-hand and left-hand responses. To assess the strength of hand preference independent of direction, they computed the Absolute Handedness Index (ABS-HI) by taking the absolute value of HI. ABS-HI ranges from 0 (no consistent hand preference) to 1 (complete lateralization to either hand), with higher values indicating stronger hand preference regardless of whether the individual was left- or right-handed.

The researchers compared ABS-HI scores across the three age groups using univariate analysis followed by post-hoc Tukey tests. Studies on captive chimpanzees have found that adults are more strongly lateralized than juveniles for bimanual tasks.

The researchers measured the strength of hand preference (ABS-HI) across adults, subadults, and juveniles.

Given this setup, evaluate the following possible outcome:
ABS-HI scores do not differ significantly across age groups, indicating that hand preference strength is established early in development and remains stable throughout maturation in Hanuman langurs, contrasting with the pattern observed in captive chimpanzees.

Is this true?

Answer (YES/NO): NO